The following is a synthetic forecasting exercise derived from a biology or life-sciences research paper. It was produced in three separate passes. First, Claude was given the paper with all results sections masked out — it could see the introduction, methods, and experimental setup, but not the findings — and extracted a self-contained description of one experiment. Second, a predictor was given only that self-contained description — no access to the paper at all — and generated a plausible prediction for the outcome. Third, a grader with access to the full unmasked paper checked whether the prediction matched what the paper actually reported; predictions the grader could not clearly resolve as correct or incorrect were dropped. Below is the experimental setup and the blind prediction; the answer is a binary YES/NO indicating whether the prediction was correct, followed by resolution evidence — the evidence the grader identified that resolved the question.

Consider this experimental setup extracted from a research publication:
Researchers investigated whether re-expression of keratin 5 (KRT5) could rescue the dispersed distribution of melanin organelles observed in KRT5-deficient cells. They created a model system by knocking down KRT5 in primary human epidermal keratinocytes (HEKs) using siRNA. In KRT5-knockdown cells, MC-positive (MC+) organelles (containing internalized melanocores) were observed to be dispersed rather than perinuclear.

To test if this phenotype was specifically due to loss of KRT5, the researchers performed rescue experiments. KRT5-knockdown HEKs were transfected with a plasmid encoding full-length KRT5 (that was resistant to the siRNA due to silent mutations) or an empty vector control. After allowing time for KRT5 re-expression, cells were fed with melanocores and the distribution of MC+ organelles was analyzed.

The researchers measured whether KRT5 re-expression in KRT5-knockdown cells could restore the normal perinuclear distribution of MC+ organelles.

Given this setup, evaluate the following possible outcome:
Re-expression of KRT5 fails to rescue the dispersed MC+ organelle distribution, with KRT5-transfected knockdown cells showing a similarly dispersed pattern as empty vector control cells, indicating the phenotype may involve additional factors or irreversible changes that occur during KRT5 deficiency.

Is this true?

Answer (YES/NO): NO